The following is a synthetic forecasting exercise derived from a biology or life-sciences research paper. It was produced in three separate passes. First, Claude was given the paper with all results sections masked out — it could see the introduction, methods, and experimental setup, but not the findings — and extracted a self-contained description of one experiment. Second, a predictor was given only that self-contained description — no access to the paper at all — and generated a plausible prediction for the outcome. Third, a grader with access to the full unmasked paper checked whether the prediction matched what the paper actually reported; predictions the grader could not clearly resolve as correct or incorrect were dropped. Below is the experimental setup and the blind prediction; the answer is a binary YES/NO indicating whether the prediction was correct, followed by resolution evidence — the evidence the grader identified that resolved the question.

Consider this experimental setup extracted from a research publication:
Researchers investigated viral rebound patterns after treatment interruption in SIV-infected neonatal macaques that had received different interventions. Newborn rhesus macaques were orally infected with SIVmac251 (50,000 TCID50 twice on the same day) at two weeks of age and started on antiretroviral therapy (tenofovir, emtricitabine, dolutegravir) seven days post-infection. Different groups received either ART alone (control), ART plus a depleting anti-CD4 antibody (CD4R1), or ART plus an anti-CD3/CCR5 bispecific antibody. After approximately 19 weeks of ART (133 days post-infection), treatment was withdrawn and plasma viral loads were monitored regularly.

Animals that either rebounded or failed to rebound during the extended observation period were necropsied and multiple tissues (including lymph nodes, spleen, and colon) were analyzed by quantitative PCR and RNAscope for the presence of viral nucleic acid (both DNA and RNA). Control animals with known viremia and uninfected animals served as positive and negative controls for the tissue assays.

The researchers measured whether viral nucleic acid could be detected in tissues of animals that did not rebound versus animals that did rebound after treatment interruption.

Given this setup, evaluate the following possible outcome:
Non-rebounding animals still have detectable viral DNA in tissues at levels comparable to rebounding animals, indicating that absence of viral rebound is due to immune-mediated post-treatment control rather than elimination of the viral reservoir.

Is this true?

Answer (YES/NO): NO